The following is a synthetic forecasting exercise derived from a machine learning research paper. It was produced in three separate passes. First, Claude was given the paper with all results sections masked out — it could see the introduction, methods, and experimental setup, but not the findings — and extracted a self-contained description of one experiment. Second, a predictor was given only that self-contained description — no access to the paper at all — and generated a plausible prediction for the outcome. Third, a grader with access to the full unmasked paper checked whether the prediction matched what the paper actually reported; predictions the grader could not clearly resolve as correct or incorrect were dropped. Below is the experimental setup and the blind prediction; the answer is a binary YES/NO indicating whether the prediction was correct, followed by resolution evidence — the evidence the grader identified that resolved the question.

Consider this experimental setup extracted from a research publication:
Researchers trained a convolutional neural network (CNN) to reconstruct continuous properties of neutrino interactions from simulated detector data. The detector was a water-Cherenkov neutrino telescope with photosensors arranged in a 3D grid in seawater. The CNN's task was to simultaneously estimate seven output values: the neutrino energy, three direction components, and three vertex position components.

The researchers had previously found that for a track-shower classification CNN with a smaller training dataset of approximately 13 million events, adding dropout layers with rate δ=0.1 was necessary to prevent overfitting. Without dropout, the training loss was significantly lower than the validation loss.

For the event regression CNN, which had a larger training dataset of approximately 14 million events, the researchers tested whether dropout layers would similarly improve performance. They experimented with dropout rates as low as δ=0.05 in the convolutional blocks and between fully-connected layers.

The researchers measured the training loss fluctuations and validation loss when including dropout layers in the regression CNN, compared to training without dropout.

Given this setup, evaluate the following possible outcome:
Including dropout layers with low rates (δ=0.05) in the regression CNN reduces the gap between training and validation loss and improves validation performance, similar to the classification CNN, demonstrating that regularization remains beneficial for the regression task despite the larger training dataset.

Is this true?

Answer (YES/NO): NO